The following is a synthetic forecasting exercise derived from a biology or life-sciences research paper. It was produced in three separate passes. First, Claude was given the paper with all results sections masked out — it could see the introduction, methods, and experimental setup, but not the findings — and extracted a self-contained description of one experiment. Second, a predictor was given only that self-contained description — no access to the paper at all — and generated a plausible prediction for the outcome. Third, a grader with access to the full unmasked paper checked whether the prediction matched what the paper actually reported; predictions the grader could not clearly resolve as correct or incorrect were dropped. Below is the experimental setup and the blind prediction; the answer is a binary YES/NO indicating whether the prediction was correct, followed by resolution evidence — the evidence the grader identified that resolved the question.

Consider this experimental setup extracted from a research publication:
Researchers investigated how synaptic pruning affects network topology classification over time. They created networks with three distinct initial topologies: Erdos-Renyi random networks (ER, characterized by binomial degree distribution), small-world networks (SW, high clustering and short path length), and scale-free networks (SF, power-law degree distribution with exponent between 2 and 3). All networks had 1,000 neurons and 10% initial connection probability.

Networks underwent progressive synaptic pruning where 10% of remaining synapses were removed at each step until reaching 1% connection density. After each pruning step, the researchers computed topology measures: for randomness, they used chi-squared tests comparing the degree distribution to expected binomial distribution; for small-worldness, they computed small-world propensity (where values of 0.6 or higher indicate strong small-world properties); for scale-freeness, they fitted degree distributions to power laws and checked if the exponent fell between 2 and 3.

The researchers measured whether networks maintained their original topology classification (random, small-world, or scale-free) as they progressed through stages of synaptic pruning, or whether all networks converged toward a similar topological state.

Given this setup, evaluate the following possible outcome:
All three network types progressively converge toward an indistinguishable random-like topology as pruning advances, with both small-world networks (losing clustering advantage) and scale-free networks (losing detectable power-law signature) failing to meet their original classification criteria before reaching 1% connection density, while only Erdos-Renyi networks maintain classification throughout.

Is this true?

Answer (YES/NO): NO